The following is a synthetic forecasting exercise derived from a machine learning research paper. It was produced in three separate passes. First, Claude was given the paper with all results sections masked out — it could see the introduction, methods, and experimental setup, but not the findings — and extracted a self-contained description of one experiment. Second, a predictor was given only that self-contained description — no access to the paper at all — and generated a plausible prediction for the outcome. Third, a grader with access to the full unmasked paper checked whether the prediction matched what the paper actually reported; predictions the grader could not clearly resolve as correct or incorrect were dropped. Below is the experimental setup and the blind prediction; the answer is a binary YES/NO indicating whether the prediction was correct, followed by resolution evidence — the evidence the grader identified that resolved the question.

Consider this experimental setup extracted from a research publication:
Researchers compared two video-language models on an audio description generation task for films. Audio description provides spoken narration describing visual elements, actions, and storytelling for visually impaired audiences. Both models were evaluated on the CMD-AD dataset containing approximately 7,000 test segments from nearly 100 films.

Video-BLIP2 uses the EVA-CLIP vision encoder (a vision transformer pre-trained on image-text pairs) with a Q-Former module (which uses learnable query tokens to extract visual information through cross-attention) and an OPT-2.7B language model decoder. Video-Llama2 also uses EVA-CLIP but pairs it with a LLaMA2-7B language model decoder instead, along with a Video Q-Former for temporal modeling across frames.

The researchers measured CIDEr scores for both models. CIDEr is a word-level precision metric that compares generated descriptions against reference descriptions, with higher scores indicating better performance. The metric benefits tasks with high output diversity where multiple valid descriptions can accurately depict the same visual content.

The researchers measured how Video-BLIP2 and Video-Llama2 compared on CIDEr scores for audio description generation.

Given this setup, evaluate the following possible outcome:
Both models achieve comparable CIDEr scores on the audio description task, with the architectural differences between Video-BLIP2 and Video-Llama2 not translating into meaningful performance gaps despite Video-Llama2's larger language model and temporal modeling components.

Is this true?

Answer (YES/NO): YES